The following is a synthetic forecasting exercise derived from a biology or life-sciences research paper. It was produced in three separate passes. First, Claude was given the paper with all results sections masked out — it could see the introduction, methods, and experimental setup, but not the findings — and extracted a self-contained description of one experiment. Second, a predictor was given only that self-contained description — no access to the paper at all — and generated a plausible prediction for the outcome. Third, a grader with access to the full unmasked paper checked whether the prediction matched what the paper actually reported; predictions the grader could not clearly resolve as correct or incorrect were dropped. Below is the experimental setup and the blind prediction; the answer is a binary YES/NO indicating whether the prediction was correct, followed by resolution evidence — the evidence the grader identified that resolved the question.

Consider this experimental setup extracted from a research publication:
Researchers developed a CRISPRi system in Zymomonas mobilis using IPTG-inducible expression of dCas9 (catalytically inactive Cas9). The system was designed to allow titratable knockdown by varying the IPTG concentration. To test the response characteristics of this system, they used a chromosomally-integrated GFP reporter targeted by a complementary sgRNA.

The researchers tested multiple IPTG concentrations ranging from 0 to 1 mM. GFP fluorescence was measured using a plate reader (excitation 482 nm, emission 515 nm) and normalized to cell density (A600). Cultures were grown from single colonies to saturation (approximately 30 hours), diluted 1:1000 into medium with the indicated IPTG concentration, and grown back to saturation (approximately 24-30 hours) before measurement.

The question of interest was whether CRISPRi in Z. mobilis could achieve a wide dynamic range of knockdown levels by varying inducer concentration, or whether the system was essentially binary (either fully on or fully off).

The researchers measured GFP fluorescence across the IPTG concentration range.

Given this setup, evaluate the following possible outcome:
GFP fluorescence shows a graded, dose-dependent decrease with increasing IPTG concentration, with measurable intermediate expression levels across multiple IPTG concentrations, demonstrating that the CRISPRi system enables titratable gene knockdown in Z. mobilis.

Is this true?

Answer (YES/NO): YES